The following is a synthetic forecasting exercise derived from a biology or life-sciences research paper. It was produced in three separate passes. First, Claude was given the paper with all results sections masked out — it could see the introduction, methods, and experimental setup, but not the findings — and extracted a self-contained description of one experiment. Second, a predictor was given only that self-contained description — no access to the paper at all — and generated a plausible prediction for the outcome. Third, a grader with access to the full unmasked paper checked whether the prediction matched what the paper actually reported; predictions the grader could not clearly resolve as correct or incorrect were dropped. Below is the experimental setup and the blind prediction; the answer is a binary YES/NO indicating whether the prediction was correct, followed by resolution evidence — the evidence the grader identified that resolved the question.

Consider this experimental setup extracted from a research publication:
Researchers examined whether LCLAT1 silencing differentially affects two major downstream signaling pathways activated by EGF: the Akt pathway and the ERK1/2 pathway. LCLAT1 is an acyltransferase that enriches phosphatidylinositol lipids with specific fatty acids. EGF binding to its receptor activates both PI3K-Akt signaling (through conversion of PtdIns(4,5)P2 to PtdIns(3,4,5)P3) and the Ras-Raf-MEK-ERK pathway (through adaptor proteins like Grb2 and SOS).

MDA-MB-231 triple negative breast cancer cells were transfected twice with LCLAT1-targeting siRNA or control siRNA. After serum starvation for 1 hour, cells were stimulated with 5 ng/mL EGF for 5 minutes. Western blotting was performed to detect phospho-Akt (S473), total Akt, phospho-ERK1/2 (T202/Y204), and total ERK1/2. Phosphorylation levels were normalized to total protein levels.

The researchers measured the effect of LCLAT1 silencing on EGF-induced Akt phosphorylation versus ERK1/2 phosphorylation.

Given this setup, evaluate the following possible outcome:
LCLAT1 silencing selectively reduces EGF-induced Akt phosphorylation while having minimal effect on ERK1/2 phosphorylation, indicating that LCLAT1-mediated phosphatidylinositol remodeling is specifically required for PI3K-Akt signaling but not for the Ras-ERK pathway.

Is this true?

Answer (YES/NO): NO